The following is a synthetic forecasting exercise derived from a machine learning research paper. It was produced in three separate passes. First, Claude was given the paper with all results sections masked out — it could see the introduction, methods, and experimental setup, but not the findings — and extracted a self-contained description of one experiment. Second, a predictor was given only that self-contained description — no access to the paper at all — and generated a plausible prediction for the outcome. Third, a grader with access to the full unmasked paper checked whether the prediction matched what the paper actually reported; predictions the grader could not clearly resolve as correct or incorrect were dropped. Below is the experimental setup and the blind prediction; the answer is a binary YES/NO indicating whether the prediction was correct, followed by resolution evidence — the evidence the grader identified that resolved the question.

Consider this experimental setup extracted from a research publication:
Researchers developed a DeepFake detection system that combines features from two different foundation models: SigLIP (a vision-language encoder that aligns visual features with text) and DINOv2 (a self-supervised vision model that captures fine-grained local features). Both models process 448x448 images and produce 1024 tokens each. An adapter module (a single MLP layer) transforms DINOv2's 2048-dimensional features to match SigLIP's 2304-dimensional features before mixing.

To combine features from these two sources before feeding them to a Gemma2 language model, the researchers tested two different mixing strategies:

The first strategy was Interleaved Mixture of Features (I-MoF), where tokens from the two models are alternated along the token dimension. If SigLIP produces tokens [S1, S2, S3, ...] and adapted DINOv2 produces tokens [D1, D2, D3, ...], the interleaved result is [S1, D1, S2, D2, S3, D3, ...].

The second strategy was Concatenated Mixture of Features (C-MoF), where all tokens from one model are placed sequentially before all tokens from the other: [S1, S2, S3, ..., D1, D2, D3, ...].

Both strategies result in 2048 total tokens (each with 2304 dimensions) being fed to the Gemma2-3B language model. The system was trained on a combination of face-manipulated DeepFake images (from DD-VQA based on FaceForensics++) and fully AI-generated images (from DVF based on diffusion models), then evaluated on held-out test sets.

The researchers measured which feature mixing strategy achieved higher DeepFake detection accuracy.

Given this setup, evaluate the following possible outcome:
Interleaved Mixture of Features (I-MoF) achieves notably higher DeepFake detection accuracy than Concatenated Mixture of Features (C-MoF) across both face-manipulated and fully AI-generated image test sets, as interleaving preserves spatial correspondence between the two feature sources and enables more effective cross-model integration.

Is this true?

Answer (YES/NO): NO